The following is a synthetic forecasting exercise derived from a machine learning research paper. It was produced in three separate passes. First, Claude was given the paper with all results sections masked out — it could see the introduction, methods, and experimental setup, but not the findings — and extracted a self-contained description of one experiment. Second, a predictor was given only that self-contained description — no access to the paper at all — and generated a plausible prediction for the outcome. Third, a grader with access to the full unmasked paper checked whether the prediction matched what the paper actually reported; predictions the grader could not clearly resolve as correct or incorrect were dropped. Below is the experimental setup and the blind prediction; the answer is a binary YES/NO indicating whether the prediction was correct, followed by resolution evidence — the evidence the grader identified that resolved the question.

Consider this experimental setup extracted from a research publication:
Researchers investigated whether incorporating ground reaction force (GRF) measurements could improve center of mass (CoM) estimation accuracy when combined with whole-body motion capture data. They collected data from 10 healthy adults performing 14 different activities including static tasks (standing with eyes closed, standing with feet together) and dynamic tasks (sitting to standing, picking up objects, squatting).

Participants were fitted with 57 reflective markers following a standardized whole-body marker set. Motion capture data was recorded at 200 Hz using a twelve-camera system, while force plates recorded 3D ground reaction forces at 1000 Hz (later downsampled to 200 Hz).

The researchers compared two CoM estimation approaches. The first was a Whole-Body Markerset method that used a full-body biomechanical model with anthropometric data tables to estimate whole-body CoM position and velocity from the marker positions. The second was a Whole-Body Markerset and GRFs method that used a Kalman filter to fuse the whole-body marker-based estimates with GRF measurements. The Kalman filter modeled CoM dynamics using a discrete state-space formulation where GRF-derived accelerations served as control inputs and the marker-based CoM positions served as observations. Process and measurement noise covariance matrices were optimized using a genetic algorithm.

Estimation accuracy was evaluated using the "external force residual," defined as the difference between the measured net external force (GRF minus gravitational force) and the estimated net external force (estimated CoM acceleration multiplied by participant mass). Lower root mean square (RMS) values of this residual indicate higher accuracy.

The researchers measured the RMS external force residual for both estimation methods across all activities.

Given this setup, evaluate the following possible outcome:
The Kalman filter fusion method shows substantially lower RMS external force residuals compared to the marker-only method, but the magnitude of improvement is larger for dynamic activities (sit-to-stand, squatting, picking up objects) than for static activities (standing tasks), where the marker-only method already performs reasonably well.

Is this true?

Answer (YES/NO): NO